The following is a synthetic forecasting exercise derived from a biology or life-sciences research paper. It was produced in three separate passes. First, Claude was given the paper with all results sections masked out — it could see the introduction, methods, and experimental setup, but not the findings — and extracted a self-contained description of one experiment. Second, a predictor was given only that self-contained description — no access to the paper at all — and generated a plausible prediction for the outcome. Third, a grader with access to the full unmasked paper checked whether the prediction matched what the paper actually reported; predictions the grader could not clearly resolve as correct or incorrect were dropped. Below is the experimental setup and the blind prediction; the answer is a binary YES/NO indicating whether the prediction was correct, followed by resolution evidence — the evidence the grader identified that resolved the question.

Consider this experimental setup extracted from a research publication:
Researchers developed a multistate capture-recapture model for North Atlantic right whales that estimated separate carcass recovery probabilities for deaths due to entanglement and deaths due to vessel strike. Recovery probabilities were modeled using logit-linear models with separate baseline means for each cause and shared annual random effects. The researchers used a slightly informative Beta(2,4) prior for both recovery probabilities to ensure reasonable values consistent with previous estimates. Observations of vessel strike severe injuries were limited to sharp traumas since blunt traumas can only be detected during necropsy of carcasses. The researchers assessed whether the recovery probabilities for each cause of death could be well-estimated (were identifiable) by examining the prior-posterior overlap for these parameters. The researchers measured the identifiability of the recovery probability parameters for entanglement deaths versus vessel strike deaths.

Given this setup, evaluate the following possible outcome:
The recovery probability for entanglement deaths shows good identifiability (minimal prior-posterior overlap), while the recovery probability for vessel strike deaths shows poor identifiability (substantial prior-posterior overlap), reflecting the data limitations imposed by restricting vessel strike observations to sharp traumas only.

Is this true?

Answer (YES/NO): YES